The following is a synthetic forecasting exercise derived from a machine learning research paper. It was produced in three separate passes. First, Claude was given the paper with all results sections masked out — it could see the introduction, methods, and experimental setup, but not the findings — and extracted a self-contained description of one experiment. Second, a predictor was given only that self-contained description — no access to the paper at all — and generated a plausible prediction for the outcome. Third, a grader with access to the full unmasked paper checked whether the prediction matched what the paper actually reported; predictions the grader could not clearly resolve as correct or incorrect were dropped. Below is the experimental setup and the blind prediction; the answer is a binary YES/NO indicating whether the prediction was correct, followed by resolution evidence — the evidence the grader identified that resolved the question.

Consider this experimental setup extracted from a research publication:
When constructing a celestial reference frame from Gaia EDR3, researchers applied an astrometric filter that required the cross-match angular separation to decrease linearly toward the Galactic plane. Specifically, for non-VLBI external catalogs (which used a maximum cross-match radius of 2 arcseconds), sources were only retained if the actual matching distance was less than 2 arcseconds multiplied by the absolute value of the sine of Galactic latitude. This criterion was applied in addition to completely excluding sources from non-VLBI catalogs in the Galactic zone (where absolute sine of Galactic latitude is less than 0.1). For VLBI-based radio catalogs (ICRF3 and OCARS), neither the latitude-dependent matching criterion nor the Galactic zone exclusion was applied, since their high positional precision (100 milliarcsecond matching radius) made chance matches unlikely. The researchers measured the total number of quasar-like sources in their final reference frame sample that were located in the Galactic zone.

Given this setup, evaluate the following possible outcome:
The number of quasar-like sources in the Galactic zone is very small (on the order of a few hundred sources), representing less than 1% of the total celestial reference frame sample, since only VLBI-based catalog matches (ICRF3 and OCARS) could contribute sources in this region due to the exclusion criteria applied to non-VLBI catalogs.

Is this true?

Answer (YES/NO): YES